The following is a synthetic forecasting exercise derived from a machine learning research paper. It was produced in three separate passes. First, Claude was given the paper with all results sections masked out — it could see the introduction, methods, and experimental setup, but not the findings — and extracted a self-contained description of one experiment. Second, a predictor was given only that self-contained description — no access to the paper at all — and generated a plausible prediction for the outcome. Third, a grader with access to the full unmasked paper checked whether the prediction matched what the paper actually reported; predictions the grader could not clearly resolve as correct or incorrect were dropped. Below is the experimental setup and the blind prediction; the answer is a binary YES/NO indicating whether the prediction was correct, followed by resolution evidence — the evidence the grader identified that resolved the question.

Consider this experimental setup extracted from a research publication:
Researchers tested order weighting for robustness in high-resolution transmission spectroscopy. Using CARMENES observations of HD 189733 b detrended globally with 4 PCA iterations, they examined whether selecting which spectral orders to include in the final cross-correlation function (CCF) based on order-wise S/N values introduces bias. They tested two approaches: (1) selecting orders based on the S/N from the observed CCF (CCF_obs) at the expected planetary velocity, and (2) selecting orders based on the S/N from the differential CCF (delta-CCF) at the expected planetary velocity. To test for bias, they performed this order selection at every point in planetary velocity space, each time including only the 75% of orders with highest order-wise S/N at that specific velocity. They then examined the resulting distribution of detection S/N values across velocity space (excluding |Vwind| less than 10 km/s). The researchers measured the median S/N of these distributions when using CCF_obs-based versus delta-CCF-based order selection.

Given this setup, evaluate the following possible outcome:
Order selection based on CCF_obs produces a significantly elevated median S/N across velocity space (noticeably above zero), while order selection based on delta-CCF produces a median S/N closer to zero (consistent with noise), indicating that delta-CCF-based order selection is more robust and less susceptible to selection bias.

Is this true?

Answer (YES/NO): YES